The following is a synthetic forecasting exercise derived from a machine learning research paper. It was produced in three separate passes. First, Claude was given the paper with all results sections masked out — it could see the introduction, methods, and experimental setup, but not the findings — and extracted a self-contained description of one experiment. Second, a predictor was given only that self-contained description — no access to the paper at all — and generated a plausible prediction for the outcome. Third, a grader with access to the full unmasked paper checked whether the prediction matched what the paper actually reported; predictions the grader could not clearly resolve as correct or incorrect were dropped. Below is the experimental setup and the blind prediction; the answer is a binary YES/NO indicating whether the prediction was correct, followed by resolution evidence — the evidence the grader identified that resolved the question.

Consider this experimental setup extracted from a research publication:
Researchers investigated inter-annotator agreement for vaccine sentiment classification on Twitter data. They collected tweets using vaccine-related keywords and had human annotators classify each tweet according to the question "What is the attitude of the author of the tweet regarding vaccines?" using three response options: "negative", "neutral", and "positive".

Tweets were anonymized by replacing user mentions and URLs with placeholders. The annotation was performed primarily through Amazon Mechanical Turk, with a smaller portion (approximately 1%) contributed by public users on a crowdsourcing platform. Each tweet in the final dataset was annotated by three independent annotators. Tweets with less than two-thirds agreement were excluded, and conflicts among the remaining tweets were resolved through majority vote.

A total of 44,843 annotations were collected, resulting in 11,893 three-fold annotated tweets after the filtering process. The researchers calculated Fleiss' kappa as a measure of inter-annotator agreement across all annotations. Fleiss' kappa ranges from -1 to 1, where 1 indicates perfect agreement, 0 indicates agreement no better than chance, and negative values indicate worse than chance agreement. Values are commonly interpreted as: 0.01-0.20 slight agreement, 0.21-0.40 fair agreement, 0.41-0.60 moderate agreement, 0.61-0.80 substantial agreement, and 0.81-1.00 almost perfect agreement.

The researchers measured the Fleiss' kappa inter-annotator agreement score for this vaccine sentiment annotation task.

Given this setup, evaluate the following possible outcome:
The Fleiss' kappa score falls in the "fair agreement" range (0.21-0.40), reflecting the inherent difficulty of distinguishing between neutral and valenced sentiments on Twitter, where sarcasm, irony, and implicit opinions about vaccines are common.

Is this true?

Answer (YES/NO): YES